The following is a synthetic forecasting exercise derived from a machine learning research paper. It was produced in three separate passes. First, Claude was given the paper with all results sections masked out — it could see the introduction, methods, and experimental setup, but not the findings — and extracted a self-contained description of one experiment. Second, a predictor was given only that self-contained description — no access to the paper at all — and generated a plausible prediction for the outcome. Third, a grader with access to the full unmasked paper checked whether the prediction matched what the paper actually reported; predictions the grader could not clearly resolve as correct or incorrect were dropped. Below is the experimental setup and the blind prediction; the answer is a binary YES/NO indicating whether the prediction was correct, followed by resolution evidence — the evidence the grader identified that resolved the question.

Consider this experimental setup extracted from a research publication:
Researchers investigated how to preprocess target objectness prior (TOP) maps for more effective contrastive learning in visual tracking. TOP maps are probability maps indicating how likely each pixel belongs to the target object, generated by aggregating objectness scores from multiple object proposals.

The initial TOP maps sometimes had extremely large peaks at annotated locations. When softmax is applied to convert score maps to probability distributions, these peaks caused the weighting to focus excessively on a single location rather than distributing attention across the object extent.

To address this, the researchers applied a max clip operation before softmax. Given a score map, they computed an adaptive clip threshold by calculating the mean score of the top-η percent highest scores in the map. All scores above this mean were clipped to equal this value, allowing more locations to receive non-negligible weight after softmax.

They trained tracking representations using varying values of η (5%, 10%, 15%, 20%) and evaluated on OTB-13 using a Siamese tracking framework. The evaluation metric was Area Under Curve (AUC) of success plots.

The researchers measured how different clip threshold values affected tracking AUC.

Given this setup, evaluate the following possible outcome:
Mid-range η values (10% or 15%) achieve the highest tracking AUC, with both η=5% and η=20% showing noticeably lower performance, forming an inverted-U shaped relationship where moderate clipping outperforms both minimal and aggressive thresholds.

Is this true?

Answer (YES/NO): NO